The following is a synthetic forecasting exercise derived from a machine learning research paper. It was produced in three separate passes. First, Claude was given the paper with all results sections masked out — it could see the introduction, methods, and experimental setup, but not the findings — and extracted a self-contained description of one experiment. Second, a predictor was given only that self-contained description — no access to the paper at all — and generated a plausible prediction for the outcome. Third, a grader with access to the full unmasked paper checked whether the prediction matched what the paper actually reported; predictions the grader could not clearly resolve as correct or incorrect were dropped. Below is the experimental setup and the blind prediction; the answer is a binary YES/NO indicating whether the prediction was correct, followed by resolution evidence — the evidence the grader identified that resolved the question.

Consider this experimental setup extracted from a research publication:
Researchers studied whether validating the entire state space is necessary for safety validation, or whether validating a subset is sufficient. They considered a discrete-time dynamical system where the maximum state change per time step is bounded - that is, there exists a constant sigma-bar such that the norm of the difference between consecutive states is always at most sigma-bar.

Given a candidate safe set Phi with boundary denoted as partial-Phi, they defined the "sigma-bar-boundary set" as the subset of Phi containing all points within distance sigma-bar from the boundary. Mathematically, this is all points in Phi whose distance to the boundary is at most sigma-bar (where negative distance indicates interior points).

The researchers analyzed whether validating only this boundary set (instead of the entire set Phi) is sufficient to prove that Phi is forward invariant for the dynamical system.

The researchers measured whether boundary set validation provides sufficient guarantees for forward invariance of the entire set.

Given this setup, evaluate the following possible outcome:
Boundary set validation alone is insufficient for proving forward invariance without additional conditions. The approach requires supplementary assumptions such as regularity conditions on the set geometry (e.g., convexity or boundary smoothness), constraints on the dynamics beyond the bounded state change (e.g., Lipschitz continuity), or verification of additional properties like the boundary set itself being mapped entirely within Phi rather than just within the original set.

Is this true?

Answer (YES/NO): NO